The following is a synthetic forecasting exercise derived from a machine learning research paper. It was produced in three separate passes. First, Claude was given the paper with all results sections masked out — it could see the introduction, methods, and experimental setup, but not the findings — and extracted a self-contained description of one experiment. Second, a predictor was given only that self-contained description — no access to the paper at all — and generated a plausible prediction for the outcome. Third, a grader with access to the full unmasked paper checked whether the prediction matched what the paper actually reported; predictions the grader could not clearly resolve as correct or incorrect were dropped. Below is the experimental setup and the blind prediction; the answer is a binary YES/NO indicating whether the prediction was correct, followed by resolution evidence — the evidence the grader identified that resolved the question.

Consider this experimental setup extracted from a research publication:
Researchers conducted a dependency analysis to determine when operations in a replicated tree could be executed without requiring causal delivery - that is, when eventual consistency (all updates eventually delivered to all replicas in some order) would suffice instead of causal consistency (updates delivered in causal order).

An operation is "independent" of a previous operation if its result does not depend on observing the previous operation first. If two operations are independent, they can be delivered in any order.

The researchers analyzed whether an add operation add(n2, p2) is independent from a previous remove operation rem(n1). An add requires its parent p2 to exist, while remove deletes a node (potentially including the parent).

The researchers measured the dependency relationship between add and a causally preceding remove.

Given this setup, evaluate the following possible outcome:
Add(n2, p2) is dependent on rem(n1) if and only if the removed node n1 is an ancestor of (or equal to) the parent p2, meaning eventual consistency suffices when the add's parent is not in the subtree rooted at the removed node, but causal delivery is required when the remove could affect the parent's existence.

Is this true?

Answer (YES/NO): NO